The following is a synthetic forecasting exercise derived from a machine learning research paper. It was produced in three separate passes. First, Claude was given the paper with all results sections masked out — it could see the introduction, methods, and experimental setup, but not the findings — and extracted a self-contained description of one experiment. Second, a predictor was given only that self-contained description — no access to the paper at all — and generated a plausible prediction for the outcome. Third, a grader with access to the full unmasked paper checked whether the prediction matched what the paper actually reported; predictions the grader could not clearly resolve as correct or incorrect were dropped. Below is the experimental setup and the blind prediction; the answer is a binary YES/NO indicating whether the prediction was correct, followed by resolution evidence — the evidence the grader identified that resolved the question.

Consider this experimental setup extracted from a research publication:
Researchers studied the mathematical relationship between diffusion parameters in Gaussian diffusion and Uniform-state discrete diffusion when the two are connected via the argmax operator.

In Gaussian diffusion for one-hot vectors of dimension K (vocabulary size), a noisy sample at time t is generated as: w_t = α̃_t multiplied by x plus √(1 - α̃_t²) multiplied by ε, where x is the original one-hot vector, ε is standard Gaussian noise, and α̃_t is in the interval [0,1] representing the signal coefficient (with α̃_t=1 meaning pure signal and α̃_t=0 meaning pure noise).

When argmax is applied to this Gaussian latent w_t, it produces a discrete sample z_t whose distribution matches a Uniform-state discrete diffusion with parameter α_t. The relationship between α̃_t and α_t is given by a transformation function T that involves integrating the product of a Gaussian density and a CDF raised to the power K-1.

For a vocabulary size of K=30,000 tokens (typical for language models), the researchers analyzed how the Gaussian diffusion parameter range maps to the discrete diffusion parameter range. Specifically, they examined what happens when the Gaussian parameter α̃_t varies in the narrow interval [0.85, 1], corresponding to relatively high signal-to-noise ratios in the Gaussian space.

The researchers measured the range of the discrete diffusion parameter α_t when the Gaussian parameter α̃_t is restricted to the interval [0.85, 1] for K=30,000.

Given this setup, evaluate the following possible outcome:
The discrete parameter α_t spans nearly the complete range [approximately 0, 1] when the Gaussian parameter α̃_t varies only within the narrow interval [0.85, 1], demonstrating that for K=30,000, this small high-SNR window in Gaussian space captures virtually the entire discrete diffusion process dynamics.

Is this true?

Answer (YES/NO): YES